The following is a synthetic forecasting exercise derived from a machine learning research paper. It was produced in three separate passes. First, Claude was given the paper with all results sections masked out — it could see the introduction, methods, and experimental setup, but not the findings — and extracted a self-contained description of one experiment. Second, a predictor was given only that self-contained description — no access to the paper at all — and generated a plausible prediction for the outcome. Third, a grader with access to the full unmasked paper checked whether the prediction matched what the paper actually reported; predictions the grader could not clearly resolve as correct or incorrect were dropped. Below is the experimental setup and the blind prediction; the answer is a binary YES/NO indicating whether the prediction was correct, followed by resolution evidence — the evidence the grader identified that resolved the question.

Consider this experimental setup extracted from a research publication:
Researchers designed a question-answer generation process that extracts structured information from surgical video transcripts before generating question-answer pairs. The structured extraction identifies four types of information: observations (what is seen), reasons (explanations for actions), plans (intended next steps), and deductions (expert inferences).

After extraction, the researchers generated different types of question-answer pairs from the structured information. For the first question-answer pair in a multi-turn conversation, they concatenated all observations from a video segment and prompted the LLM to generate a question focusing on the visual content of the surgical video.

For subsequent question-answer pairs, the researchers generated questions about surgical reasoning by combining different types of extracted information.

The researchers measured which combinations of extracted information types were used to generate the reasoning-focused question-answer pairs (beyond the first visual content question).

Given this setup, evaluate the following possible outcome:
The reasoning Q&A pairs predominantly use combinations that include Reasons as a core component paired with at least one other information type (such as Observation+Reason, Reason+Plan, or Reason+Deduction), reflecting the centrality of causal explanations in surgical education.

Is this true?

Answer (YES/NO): NO